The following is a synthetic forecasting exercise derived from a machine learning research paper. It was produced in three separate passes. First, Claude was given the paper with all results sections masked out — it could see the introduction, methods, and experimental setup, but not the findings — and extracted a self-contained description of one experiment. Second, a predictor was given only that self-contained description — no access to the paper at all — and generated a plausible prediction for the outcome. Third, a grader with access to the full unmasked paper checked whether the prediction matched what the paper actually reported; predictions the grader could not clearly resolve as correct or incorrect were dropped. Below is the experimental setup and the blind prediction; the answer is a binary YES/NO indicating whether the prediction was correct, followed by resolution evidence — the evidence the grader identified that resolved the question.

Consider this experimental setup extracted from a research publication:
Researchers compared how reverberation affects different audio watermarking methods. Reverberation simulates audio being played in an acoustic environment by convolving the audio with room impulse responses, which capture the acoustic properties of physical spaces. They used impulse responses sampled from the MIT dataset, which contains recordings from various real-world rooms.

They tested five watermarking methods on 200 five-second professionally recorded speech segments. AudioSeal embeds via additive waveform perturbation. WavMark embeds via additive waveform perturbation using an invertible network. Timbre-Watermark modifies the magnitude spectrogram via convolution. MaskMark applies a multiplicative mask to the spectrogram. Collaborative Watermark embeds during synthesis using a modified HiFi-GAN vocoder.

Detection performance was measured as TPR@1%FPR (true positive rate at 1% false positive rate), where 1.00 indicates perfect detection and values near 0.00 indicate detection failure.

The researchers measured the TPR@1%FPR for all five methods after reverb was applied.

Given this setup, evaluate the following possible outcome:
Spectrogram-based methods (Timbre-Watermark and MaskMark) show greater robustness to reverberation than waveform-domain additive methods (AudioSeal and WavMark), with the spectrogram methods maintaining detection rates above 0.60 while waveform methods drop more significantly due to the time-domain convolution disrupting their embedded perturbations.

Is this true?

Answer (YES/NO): NO